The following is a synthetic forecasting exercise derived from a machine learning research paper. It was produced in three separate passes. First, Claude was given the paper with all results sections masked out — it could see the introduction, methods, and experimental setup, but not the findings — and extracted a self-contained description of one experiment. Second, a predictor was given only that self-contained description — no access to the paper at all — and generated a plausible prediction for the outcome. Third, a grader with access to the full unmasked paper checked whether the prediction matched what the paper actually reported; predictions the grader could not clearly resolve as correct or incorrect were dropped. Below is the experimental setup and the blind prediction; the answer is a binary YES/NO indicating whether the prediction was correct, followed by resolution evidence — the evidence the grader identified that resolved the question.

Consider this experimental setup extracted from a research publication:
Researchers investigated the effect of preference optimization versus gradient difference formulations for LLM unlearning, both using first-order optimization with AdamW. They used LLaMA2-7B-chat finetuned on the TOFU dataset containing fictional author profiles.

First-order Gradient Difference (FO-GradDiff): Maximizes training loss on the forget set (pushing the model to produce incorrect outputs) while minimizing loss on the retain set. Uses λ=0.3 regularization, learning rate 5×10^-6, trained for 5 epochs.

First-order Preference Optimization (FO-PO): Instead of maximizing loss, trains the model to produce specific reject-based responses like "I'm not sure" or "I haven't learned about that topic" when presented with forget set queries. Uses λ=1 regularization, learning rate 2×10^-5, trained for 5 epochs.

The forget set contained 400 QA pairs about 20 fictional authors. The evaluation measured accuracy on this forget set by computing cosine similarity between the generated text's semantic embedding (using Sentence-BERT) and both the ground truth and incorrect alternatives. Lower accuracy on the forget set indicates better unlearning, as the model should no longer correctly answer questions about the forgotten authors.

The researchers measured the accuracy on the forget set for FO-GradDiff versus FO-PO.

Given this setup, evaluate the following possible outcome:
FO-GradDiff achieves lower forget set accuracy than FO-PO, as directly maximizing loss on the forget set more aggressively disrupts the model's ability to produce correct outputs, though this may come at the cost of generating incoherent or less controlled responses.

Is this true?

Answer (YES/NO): NO